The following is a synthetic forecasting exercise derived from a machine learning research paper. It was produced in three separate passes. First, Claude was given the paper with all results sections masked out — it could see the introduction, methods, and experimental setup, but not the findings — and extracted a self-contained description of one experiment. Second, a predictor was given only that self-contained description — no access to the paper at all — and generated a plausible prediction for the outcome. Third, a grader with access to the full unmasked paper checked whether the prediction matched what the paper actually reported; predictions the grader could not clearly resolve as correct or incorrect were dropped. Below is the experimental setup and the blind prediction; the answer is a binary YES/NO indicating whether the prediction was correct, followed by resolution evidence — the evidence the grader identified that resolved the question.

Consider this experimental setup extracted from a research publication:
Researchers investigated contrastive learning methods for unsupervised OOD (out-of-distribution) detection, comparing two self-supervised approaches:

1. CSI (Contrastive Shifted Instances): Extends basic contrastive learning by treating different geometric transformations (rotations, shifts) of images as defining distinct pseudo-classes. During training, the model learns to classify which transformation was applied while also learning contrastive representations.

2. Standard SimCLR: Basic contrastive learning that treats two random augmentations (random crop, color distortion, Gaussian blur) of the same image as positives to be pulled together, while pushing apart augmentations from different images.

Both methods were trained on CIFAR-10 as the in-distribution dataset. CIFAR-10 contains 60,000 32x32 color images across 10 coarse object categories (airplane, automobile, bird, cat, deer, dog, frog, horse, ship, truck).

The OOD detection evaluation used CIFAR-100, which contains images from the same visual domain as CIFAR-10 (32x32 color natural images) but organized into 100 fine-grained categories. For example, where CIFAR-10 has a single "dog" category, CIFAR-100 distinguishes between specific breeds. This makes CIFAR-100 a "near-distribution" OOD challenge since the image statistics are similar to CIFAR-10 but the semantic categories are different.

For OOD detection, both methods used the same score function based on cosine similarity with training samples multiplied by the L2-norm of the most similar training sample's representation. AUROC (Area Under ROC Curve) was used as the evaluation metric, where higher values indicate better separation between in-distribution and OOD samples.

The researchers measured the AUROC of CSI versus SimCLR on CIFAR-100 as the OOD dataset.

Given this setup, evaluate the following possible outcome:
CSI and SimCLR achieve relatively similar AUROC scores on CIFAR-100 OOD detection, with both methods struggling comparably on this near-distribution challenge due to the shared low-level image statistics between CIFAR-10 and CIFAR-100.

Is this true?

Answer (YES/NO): YES